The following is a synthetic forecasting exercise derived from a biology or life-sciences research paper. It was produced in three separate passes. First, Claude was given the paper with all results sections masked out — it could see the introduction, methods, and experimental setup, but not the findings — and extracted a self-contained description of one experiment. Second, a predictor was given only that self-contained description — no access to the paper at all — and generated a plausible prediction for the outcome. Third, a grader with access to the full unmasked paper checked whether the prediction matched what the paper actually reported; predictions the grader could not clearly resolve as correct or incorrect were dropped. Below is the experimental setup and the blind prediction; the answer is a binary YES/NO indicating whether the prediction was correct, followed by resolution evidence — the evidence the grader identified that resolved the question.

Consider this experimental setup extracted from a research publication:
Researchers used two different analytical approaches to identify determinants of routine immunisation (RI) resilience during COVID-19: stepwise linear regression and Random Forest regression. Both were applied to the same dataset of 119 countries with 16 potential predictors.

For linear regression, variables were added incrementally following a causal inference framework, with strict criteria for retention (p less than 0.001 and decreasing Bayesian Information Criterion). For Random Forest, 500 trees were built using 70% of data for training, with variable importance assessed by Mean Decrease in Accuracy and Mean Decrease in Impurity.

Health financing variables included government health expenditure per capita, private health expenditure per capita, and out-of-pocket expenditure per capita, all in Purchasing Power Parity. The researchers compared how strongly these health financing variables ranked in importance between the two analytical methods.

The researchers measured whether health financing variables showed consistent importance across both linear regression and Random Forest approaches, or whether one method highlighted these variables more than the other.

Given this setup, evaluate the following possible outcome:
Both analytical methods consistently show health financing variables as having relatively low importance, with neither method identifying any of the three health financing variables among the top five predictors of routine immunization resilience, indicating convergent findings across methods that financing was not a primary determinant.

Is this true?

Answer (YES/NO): NO